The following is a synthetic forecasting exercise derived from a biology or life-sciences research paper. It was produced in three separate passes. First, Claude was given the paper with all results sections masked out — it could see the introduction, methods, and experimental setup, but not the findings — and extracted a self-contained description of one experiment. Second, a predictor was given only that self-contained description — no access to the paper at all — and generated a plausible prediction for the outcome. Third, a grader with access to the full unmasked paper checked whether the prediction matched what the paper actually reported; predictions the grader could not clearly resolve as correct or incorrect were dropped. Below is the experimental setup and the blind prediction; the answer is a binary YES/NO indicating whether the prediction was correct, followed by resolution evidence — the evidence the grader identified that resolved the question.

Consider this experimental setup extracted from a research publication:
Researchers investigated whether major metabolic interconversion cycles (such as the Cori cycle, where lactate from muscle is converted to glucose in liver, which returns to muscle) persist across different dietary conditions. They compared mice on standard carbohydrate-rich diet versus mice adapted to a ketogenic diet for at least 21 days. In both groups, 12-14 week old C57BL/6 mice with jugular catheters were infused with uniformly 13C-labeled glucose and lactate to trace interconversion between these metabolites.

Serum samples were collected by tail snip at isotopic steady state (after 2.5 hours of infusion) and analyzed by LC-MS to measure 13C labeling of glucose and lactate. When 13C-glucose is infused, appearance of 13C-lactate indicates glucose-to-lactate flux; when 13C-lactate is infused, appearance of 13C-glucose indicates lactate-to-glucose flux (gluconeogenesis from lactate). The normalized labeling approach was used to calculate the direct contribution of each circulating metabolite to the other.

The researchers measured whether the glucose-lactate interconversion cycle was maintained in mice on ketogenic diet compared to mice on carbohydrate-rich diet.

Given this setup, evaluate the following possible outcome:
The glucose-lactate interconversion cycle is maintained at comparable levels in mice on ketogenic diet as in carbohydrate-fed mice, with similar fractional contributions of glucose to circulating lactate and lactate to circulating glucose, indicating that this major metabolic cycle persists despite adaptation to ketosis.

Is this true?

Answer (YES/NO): YES